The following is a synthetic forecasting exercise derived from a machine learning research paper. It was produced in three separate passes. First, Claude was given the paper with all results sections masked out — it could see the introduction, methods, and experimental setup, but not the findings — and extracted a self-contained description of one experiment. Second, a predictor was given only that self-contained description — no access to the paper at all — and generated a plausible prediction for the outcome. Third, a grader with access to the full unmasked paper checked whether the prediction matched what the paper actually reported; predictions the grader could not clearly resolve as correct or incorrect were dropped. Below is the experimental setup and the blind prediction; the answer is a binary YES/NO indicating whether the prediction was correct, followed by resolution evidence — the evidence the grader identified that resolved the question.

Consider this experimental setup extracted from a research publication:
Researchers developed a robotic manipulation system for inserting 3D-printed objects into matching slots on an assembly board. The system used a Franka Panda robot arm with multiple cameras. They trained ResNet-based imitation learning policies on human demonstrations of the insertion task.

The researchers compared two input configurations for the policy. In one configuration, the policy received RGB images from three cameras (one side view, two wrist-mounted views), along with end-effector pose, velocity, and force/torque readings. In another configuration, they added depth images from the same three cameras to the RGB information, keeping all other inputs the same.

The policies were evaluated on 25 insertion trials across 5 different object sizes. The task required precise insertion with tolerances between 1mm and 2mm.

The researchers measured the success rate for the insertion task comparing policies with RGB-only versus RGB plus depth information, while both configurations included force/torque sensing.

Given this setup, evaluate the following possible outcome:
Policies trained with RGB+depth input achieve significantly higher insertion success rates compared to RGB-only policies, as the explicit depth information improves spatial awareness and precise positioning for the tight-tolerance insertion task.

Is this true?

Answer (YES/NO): NO